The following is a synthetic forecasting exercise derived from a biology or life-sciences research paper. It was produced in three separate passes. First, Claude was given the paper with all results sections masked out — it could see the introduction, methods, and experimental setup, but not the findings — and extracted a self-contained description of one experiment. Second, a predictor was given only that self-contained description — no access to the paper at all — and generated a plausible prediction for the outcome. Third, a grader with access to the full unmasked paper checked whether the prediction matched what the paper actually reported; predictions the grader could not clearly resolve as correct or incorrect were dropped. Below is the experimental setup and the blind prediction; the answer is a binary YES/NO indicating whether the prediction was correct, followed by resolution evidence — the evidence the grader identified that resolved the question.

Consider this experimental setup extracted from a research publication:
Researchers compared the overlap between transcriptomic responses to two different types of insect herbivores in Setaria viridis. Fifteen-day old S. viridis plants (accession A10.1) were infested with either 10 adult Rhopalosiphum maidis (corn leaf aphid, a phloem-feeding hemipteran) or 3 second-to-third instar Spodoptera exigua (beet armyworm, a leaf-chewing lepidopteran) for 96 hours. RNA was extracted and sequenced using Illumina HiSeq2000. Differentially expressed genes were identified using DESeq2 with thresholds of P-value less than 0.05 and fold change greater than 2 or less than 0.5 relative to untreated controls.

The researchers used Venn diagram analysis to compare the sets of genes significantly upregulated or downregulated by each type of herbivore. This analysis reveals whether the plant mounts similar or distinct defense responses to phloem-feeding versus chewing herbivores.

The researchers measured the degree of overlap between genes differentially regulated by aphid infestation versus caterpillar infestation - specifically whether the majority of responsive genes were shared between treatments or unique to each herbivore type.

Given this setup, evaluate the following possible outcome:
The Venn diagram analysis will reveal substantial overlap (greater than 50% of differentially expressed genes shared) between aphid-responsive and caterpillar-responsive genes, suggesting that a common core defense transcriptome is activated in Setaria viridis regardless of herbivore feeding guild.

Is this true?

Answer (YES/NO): NO